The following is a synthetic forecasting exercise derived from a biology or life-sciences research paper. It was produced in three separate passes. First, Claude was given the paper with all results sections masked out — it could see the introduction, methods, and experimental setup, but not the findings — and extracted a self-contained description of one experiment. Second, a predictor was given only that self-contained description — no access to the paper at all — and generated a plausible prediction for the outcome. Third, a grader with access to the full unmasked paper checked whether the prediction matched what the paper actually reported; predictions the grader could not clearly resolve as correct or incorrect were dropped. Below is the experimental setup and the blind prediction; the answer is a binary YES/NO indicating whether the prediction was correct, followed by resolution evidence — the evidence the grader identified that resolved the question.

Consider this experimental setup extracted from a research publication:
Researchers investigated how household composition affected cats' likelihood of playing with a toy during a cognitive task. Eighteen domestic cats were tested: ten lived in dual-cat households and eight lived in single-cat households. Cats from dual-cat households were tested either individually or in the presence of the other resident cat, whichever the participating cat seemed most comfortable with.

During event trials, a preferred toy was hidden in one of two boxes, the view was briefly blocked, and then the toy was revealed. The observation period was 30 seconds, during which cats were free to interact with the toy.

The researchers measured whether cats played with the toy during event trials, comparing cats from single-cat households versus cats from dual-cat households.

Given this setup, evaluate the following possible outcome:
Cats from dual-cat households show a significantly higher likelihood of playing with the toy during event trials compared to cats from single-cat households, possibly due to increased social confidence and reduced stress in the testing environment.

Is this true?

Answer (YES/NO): YES